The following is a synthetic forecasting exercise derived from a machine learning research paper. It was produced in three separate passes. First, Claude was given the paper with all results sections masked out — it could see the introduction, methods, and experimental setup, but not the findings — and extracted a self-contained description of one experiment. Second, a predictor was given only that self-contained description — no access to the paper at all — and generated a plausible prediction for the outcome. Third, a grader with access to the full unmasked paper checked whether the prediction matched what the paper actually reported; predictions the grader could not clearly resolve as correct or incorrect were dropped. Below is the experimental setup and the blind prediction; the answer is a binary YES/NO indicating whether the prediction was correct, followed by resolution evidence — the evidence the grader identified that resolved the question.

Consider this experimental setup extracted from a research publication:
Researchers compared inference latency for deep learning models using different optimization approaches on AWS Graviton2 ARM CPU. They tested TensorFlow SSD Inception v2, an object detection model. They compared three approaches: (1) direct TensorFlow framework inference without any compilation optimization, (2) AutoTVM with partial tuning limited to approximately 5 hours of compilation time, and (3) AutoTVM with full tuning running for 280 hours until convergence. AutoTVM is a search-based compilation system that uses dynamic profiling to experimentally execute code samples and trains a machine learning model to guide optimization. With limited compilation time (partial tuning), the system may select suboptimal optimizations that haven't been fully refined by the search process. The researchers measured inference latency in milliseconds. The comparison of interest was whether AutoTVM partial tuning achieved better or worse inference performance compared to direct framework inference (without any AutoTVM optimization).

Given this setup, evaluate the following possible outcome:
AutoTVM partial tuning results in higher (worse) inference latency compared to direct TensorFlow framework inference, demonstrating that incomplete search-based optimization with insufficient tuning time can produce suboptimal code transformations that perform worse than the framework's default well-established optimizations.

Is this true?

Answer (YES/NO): YES